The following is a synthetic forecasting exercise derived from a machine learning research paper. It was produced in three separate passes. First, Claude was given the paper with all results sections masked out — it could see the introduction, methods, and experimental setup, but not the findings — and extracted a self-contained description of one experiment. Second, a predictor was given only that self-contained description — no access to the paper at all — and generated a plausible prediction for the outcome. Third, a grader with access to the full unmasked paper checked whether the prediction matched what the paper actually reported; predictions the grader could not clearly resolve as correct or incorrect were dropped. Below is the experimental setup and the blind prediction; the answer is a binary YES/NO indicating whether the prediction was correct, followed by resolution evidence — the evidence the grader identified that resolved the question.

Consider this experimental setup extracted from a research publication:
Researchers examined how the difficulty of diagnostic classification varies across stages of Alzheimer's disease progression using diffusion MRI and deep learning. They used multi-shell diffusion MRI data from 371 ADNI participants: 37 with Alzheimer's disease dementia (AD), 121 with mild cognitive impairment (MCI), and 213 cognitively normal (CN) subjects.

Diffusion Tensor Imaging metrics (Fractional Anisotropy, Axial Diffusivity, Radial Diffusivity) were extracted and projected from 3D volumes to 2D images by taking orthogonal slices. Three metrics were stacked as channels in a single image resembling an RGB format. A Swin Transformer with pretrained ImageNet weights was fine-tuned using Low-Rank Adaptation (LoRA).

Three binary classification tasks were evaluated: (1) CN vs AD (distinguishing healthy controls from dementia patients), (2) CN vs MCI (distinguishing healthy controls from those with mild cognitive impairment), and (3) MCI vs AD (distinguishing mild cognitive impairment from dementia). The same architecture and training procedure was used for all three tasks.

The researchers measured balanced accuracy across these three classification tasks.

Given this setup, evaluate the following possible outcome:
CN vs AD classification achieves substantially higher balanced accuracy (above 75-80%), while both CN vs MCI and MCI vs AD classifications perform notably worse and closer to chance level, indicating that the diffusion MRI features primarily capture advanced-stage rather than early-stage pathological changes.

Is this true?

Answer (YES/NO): NO